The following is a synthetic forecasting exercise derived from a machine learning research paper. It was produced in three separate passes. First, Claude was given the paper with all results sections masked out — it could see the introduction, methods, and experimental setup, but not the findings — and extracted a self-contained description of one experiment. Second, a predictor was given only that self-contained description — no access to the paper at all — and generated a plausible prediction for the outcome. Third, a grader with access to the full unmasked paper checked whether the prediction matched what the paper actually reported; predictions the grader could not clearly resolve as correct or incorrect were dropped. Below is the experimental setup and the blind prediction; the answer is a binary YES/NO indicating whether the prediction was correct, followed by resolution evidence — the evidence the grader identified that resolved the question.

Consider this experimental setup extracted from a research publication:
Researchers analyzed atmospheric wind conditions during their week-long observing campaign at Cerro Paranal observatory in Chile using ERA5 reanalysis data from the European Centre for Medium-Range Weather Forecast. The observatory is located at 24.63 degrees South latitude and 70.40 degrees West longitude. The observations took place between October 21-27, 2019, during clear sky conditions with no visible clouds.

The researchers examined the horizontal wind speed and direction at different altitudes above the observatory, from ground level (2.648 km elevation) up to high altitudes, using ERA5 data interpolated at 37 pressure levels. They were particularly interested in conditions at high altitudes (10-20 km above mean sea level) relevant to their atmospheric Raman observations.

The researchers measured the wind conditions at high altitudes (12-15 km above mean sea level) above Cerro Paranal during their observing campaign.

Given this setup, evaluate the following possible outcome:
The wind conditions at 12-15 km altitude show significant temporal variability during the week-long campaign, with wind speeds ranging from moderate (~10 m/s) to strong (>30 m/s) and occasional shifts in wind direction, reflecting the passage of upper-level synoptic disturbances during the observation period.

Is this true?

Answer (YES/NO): NO